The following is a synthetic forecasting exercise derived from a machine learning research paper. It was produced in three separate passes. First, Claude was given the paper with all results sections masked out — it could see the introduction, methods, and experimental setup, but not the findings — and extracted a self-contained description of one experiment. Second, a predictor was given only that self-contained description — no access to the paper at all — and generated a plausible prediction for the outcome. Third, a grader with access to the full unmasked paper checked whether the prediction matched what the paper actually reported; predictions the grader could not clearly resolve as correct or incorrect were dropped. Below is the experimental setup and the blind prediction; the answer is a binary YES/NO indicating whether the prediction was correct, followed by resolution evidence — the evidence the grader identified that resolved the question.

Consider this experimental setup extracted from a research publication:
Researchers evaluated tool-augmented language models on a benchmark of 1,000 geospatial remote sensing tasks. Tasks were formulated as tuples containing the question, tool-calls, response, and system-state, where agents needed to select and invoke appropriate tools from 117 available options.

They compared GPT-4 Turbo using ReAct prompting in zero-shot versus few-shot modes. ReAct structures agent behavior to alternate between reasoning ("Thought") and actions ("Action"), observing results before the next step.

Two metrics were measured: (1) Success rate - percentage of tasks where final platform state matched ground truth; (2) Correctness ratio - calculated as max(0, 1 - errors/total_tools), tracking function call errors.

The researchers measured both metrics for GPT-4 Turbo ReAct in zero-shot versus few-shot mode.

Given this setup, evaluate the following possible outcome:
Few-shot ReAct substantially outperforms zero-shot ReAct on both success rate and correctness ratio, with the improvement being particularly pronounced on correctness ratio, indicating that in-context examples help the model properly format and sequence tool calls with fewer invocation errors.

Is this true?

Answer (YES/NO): NO